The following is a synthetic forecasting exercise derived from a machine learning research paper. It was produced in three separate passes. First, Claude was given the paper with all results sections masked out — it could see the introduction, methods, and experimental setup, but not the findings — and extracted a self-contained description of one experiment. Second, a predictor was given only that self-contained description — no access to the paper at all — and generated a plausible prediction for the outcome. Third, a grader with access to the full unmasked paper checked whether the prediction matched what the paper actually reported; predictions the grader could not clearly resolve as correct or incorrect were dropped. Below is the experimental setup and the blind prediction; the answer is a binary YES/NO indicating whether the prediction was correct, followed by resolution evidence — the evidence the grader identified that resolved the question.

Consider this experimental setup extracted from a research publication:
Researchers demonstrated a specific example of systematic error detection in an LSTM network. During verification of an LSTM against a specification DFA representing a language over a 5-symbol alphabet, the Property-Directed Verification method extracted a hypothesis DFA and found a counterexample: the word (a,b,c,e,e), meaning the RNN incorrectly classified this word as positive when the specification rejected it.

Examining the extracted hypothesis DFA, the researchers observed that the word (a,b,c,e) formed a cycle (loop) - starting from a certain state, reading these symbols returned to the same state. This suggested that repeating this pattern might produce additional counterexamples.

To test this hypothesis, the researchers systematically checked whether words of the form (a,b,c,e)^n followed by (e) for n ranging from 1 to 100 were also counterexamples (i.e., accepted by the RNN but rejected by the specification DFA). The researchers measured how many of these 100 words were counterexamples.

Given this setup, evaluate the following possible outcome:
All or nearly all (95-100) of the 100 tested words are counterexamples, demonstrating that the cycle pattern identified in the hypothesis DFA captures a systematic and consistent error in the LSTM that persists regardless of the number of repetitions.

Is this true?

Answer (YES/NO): YES